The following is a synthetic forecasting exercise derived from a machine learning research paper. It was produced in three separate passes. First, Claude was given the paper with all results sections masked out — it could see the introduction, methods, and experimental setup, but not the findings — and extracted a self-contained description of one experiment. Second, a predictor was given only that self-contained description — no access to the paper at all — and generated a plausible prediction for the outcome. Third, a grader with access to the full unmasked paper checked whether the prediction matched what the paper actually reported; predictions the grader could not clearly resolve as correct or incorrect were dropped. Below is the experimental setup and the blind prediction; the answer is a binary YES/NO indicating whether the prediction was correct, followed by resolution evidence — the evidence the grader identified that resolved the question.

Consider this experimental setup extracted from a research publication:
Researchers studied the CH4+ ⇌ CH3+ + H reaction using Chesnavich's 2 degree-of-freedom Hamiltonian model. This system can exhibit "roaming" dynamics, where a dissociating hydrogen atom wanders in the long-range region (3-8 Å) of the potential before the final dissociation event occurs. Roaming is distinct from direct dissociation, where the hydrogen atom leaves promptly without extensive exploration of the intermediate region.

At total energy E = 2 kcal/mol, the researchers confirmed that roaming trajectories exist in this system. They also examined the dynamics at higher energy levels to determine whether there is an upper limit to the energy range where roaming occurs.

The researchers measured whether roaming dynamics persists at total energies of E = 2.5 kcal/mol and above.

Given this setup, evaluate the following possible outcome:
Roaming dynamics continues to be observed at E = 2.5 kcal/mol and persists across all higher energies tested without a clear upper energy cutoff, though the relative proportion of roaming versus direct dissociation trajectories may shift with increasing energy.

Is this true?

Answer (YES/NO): NO